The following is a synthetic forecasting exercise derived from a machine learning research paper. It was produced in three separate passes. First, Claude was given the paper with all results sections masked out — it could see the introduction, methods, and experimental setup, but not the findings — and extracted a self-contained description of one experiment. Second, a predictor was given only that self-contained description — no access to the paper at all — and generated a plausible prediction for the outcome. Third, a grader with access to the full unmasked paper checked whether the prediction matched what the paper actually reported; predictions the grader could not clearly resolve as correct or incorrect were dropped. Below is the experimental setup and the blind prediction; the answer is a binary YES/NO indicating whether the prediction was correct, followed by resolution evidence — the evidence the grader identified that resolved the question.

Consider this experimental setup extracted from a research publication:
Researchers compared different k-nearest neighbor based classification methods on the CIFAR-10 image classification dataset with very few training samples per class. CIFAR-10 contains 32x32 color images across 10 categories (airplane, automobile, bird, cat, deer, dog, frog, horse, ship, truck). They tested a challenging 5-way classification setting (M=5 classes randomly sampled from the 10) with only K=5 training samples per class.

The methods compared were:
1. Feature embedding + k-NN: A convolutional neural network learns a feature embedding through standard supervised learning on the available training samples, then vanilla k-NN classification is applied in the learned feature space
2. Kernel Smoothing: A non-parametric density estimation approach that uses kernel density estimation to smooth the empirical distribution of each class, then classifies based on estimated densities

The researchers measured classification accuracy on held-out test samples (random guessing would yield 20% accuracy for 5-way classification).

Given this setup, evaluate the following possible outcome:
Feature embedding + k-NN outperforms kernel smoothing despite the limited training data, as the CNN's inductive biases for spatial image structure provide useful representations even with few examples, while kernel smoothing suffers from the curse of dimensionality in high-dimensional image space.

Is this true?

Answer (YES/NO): YES